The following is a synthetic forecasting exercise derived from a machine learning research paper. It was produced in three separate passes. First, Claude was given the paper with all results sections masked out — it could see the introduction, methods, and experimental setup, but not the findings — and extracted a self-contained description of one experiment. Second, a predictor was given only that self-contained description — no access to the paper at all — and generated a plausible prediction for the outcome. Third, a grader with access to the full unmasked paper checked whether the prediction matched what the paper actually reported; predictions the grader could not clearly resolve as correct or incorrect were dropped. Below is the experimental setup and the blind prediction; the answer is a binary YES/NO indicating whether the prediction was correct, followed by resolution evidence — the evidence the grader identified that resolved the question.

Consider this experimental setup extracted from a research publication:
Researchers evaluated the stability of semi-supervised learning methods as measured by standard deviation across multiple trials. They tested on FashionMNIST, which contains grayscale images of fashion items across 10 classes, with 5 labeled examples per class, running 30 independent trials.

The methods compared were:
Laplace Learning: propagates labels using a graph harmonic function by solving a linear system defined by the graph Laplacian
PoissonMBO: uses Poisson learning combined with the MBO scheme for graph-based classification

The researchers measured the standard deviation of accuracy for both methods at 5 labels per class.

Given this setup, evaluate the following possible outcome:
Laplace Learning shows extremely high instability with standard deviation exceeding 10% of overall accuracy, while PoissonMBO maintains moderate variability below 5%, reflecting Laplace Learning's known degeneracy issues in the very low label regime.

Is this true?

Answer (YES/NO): YES